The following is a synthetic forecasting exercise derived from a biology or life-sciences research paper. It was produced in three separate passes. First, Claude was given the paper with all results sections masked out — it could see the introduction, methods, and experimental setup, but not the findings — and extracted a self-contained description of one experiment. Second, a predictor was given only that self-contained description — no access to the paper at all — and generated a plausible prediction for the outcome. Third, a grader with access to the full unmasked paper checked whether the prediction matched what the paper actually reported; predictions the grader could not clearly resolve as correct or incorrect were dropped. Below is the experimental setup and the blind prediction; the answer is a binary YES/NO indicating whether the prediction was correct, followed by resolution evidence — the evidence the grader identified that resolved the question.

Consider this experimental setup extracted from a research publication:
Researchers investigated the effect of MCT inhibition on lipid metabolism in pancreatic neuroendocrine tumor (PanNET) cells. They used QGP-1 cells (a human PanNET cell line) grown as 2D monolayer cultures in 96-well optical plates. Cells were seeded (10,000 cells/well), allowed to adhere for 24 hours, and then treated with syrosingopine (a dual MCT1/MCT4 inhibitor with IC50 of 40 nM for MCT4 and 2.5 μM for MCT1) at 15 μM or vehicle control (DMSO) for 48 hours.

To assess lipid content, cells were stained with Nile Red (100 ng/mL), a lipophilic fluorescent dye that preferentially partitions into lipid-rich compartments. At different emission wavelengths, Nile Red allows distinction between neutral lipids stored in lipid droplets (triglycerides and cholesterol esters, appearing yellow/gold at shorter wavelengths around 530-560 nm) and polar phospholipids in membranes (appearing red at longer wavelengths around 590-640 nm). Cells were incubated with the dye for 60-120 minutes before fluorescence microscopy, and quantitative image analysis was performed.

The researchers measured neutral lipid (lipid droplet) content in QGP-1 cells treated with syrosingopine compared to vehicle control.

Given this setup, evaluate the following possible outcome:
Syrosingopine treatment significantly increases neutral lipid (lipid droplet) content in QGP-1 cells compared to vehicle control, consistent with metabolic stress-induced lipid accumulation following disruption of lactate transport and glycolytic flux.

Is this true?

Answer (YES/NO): YES